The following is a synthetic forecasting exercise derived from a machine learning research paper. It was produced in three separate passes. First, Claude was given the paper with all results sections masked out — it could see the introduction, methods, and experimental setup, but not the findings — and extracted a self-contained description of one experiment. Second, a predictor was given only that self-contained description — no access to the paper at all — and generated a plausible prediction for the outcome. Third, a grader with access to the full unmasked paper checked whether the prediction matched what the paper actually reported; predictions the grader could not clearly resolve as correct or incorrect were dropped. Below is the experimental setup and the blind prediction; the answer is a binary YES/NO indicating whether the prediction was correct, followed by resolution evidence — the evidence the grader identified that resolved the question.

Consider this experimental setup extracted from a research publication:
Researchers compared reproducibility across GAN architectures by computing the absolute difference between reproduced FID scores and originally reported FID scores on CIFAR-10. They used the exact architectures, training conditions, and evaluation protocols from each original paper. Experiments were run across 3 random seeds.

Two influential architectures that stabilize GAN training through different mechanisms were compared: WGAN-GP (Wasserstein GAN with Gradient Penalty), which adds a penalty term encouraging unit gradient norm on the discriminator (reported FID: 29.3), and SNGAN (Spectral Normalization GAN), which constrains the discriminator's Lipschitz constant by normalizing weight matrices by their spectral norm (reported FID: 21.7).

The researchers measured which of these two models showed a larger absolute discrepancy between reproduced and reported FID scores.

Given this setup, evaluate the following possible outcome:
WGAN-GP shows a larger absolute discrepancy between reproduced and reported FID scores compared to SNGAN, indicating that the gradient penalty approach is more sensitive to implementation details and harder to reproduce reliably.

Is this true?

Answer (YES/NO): YES